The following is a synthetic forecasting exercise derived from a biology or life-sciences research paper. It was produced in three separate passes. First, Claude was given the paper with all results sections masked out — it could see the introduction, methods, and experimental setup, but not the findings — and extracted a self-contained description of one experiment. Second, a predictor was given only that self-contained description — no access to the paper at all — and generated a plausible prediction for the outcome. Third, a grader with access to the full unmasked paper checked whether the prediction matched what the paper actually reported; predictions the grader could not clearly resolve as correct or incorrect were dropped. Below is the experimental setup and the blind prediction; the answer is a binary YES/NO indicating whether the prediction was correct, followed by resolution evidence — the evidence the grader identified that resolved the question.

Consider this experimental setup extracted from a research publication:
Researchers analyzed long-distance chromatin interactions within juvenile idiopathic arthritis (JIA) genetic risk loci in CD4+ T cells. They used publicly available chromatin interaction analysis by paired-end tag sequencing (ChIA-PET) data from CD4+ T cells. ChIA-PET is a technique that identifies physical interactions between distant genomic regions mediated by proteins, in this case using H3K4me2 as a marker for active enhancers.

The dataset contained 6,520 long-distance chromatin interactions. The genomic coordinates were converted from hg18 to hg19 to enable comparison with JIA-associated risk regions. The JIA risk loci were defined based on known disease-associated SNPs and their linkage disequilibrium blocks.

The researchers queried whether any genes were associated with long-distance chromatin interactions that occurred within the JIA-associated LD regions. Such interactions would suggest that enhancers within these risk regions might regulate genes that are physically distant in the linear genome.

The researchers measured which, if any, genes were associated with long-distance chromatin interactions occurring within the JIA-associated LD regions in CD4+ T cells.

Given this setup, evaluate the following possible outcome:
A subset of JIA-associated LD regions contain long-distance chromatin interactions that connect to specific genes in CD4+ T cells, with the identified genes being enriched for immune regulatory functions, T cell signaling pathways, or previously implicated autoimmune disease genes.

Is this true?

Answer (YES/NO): YES